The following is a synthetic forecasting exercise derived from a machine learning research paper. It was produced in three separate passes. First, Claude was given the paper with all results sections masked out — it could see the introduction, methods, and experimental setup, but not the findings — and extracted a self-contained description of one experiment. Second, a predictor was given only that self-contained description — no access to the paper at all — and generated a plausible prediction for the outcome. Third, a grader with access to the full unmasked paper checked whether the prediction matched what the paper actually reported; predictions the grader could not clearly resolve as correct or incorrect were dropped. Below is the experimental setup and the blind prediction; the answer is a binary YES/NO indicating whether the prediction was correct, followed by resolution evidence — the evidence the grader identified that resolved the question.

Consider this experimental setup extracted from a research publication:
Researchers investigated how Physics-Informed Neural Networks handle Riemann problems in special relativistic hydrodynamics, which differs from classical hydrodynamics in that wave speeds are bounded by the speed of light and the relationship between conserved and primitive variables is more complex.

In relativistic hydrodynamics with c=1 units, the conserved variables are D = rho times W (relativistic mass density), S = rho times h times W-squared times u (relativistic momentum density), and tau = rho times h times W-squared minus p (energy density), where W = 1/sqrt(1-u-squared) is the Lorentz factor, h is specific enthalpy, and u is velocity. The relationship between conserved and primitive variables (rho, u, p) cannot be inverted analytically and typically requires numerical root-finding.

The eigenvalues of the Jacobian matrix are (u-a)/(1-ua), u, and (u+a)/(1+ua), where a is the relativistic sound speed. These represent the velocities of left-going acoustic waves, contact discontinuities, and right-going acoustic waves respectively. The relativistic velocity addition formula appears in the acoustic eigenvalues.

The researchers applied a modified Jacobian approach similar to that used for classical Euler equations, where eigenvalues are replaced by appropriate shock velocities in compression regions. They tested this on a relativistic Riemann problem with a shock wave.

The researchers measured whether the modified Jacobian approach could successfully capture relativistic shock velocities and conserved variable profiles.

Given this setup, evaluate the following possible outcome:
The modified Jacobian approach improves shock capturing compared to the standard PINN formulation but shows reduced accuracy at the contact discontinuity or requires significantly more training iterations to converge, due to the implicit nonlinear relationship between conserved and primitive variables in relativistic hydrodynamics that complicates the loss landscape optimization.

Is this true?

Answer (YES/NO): NO